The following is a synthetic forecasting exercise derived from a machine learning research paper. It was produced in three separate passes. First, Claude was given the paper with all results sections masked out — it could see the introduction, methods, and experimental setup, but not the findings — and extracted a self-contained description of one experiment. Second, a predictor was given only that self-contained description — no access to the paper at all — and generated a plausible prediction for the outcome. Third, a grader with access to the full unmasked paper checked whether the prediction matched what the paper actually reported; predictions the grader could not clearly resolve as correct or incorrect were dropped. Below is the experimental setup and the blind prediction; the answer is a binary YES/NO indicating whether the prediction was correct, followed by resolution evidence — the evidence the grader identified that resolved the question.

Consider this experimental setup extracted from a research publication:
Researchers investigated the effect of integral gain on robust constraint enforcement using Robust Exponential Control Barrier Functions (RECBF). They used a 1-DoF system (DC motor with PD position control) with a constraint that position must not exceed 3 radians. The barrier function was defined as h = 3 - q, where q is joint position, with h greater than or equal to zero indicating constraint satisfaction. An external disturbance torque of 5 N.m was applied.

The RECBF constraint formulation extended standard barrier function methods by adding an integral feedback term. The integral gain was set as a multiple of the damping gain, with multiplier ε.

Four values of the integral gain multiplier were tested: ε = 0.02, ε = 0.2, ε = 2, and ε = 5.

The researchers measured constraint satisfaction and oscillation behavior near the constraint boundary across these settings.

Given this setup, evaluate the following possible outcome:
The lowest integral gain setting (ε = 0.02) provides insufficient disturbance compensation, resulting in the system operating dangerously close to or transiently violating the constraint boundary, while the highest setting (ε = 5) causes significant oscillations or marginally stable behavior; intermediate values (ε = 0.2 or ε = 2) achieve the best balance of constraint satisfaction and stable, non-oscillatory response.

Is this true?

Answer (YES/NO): NO